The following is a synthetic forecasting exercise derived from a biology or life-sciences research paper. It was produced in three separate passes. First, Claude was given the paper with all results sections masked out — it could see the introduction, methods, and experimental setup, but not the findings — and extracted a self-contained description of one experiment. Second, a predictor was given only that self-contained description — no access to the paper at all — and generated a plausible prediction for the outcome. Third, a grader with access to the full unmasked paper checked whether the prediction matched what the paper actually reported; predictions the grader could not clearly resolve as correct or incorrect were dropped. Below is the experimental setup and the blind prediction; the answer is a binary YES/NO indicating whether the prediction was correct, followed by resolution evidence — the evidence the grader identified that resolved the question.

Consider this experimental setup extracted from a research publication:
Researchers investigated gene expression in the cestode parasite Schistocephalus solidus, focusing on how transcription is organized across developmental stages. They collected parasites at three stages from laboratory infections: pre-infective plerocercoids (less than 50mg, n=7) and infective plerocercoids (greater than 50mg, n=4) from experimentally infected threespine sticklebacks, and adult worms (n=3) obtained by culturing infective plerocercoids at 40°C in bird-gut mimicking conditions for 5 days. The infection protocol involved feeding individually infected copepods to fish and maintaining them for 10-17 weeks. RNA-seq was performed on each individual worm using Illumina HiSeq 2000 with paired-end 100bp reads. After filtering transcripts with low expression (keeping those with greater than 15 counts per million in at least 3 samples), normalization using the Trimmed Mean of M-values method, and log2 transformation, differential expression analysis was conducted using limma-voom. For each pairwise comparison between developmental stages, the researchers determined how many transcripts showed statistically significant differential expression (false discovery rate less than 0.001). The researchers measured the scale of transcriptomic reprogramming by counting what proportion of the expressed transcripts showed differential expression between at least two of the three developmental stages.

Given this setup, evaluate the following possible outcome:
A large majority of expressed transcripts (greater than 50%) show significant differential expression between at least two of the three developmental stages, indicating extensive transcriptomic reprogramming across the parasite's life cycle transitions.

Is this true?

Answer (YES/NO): NO